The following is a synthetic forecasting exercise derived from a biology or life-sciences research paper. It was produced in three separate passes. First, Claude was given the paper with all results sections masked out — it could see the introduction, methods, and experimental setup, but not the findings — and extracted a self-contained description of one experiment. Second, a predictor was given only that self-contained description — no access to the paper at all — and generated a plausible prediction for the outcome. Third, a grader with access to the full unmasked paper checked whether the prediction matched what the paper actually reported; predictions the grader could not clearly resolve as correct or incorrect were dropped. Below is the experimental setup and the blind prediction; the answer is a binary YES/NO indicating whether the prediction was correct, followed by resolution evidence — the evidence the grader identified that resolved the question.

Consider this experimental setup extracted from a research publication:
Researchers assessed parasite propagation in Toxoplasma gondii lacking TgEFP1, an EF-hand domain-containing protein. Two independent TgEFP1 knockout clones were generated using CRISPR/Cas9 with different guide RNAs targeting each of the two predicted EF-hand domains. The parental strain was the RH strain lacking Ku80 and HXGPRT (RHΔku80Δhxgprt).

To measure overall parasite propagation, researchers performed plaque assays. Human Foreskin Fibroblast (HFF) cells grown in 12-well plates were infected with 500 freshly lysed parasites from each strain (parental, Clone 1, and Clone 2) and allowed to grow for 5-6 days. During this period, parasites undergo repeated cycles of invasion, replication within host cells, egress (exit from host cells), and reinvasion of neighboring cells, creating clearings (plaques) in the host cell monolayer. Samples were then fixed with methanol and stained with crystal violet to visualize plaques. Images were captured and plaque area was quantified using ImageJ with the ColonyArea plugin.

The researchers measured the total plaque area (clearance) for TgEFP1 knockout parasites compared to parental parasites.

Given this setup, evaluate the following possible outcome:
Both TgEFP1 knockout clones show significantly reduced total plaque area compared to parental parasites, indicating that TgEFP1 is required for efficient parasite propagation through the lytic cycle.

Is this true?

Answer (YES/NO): NO